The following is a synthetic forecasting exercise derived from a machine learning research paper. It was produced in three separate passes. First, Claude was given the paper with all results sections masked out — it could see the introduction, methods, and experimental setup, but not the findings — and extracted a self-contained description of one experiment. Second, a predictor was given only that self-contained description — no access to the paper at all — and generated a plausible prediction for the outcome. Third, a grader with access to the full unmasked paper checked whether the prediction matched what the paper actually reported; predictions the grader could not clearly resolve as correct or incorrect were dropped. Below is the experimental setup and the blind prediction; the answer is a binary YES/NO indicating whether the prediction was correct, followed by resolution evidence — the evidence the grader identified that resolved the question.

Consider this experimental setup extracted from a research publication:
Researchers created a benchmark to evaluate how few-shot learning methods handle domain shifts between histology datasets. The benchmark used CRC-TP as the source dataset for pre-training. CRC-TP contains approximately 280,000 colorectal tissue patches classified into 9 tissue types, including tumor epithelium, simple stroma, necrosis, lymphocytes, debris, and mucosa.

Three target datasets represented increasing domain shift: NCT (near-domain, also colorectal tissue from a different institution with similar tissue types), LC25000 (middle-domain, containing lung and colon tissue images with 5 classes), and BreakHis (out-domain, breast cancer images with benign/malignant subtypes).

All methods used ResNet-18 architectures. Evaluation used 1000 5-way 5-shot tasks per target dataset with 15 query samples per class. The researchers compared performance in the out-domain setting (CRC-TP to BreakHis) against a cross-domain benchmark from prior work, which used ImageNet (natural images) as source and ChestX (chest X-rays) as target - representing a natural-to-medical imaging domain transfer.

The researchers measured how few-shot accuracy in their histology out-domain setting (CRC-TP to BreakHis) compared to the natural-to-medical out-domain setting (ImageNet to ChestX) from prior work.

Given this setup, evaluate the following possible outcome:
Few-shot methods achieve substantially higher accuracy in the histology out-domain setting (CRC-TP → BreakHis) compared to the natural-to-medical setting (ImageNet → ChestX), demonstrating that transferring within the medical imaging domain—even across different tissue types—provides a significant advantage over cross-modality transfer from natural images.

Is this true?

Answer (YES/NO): YES